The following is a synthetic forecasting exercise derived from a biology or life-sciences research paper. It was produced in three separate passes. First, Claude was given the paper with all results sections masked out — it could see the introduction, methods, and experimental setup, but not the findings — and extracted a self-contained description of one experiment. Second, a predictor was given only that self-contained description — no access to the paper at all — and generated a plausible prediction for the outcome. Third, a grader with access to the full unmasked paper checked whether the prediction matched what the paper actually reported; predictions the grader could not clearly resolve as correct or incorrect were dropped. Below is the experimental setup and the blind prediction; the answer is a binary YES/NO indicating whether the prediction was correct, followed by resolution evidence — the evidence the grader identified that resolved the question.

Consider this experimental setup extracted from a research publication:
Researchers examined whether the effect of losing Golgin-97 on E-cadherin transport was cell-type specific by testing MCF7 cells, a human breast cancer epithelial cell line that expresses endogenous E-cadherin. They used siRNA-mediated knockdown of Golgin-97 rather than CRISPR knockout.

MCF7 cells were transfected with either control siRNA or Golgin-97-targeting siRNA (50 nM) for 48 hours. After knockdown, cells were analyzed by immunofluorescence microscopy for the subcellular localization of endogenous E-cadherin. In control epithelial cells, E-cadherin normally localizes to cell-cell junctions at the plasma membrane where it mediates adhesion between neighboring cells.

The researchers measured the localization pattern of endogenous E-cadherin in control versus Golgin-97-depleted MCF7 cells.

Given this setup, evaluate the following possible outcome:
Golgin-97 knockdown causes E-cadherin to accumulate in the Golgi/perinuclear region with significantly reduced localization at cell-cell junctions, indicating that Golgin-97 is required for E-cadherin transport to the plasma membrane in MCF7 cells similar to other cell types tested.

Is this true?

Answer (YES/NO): NO